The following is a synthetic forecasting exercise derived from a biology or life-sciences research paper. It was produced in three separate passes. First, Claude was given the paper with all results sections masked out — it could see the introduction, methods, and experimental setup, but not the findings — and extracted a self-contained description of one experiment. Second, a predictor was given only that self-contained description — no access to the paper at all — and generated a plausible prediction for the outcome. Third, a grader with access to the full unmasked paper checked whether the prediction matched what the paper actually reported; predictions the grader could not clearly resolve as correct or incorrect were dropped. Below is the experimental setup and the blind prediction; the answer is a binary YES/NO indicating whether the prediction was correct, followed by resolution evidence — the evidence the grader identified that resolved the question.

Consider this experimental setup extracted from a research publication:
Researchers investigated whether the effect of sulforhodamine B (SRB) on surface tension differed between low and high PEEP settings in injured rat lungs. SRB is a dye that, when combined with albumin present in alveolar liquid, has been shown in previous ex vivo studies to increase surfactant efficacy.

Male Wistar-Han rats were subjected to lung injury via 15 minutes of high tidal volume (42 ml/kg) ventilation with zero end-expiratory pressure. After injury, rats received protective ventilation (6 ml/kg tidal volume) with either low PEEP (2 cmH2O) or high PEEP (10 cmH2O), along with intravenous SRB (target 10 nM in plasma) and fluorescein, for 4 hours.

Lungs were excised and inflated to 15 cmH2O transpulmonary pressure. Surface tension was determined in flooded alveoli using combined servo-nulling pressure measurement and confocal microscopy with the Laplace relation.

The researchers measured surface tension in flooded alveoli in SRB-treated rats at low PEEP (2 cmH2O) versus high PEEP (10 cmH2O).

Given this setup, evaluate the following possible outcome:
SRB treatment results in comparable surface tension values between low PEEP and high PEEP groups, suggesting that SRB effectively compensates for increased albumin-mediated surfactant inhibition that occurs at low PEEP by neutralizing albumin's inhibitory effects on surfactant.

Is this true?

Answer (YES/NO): NO